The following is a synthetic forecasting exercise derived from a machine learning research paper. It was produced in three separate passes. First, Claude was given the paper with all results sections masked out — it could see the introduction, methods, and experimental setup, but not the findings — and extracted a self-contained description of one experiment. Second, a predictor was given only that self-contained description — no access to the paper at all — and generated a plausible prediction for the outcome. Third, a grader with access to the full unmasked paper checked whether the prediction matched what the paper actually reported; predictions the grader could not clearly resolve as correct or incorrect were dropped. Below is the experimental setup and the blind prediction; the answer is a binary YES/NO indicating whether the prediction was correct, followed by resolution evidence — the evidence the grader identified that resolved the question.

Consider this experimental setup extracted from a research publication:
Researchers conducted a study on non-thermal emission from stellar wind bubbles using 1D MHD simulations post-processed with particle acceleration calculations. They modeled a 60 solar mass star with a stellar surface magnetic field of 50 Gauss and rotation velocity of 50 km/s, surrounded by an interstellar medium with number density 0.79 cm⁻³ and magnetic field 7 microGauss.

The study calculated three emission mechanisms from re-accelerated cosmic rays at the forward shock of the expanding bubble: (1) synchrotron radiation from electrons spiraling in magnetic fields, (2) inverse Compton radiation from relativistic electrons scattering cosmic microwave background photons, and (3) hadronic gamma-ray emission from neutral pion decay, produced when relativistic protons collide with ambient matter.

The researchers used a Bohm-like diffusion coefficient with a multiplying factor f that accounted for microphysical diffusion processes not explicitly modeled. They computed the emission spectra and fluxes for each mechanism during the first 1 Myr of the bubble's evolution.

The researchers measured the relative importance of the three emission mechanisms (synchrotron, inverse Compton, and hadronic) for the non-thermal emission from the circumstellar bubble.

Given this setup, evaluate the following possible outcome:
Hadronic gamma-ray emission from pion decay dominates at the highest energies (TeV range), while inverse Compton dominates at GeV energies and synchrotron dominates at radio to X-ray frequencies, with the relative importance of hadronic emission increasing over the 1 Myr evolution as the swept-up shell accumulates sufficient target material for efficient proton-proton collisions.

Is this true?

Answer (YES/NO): NO